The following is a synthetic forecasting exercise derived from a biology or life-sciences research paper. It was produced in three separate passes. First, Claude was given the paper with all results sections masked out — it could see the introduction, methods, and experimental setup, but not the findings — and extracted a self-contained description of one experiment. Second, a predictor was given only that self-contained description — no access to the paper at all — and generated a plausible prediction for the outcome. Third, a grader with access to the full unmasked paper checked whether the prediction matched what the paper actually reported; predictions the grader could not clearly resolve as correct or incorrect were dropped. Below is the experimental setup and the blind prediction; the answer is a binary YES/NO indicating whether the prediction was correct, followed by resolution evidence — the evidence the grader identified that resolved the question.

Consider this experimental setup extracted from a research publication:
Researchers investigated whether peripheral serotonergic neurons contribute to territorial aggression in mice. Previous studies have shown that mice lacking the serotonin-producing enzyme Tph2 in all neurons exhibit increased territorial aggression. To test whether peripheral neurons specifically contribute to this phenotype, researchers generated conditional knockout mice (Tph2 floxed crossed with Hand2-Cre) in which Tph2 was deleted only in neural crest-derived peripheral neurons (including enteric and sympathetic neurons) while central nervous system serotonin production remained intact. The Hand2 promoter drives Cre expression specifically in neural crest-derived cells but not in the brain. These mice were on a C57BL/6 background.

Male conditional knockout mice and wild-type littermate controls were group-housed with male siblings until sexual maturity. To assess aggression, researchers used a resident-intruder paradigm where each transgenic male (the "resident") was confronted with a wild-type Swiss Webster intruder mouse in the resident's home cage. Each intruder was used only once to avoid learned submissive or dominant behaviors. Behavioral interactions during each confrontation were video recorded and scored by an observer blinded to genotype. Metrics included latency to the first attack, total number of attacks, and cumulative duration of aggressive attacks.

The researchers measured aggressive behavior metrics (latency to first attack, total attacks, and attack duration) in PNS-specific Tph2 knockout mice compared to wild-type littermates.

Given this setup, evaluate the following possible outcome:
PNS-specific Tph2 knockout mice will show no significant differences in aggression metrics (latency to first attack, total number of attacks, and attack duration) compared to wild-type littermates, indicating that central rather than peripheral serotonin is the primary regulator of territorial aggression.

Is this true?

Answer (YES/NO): YES